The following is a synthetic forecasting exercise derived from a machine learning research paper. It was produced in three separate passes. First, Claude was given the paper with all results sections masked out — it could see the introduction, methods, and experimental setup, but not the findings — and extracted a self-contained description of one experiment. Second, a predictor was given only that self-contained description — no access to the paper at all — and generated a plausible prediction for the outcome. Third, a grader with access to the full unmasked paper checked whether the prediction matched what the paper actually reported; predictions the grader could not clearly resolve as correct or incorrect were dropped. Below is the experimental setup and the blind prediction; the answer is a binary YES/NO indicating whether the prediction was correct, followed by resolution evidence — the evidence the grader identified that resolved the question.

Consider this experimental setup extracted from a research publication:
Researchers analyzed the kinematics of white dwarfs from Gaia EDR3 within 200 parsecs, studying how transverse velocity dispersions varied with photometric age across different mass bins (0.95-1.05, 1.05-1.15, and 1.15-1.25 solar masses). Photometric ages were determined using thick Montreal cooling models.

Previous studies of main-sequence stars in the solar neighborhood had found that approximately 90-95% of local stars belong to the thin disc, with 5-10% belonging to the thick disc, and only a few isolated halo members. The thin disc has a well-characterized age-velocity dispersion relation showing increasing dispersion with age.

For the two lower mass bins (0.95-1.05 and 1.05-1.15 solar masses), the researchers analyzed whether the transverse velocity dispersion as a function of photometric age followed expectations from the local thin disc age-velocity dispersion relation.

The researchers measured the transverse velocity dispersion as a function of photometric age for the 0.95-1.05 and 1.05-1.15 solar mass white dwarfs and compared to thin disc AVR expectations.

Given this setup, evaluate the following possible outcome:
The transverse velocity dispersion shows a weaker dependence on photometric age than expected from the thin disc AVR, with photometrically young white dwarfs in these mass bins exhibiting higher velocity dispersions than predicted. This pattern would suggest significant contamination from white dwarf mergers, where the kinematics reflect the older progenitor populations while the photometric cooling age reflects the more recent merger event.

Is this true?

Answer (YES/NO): NO